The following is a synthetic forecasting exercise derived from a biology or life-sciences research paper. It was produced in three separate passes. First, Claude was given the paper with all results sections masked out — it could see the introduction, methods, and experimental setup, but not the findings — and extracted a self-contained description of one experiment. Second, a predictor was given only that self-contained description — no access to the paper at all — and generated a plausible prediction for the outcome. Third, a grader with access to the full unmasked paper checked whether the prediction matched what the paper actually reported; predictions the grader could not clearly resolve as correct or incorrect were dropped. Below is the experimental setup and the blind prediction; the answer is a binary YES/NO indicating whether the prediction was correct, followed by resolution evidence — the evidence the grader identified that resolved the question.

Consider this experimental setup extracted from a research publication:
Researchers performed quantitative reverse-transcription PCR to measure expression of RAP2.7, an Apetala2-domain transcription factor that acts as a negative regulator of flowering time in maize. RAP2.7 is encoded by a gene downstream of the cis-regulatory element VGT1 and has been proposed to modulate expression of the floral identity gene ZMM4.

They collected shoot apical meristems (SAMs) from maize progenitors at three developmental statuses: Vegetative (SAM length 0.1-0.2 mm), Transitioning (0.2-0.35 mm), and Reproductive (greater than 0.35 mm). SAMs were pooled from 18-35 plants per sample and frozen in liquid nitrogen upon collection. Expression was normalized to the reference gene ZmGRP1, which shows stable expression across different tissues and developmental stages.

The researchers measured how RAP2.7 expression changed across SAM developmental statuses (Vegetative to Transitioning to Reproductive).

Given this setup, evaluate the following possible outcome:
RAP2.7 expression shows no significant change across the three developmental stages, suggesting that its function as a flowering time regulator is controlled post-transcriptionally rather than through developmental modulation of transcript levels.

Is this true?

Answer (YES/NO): NO